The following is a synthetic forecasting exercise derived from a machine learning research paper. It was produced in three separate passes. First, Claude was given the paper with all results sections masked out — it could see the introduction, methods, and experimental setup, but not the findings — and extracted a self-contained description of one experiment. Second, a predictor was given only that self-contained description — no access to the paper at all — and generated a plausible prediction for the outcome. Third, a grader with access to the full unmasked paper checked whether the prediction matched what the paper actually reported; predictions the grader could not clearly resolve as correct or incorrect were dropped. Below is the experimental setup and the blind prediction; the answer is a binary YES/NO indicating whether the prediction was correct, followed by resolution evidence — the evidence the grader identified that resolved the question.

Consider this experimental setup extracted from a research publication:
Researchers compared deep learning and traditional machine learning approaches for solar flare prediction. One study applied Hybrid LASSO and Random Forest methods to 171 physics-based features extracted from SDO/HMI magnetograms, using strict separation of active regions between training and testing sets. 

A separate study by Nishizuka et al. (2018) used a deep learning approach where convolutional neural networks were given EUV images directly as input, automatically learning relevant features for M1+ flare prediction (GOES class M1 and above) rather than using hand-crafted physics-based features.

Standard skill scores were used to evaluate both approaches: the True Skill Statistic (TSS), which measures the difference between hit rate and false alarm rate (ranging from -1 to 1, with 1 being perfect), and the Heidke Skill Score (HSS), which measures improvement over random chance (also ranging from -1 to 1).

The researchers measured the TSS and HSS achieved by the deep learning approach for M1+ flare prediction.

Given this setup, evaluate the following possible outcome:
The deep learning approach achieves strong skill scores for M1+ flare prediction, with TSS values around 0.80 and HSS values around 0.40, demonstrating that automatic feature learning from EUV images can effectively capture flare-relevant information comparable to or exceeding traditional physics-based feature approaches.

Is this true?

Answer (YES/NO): NO